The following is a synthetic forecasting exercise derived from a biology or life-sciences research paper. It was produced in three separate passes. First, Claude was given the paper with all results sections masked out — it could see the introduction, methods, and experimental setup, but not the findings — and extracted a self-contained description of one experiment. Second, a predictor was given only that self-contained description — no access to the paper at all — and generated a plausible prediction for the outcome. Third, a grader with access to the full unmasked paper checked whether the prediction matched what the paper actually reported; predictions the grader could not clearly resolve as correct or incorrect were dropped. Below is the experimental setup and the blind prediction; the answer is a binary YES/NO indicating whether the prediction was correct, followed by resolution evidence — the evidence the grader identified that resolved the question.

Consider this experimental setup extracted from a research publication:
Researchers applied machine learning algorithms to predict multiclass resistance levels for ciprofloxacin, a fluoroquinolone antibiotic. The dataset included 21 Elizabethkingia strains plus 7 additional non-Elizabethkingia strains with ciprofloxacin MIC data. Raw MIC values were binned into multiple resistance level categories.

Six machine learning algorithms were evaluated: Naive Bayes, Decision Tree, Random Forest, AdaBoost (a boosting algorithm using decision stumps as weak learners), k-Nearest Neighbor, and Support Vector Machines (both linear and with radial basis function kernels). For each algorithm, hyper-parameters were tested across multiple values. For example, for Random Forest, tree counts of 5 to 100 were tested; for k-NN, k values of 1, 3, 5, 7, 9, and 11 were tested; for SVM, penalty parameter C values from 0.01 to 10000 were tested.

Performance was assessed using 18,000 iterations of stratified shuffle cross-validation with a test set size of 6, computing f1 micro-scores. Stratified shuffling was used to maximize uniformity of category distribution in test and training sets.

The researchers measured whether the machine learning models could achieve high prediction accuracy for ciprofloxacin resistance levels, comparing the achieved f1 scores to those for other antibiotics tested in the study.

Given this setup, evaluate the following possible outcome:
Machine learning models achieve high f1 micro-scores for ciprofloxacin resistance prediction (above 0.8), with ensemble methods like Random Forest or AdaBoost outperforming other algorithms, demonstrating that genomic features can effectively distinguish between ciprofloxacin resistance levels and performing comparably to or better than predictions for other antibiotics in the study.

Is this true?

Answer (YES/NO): NO